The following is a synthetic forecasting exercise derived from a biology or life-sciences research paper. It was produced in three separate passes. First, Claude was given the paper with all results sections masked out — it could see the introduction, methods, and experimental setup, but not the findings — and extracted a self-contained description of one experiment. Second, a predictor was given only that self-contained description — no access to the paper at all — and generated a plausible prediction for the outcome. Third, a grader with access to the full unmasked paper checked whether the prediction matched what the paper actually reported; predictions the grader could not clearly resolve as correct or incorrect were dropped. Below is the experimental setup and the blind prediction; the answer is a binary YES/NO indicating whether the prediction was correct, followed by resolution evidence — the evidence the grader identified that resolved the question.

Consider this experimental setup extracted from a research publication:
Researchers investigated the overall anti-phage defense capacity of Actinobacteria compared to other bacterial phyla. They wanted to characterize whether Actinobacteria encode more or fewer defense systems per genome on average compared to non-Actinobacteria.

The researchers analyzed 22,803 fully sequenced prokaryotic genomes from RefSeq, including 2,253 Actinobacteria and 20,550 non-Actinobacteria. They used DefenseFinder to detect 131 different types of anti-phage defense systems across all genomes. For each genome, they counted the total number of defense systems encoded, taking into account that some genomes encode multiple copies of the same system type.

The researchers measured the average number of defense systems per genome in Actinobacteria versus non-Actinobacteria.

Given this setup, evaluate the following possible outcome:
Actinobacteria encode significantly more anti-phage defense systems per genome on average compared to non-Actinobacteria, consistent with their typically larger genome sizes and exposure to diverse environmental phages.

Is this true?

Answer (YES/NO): NO